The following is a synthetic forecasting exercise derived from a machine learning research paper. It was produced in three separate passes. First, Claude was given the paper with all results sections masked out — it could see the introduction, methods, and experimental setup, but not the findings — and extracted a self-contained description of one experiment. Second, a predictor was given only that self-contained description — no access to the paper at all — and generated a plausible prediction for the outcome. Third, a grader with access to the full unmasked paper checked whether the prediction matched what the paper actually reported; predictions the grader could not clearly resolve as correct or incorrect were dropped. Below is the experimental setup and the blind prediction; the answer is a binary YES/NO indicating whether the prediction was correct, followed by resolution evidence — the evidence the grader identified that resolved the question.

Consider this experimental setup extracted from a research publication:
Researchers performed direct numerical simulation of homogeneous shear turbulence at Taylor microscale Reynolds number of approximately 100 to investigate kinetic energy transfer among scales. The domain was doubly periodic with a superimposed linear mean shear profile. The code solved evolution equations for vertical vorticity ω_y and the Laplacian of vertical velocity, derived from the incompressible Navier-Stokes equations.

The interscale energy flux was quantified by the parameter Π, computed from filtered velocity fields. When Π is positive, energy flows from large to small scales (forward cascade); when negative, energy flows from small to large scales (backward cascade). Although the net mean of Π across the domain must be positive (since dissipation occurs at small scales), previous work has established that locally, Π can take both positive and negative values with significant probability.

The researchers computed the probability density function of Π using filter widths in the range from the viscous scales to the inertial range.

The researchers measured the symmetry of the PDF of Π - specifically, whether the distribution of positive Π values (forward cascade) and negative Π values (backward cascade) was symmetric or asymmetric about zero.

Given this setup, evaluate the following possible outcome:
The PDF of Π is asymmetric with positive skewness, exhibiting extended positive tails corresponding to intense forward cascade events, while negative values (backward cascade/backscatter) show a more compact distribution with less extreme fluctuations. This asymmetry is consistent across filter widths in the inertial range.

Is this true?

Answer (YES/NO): NO